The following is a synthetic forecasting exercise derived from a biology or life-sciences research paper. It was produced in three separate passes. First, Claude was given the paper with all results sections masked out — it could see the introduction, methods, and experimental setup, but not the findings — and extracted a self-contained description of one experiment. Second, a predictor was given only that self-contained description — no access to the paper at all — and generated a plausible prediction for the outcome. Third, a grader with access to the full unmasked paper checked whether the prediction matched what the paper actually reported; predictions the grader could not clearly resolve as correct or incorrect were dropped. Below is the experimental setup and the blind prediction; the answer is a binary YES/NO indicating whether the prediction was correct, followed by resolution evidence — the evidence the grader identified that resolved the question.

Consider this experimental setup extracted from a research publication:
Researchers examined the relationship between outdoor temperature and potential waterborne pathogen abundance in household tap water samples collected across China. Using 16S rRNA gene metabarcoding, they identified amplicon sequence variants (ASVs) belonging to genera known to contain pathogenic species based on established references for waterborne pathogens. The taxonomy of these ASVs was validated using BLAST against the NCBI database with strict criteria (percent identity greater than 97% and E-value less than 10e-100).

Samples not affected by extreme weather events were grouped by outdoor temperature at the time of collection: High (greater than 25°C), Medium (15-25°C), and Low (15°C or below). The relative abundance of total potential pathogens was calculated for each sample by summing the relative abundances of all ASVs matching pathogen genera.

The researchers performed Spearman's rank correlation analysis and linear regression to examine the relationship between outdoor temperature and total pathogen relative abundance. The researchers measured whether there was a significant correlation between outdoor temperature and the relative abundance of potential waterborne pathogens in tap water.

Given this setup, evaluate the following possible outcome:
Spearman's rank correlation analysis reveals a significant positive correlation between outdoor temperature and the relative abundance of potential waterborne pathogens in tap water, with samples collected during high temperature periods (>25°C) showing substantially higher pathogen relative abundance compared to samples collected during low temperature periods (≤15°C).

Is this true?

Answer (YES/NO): NO